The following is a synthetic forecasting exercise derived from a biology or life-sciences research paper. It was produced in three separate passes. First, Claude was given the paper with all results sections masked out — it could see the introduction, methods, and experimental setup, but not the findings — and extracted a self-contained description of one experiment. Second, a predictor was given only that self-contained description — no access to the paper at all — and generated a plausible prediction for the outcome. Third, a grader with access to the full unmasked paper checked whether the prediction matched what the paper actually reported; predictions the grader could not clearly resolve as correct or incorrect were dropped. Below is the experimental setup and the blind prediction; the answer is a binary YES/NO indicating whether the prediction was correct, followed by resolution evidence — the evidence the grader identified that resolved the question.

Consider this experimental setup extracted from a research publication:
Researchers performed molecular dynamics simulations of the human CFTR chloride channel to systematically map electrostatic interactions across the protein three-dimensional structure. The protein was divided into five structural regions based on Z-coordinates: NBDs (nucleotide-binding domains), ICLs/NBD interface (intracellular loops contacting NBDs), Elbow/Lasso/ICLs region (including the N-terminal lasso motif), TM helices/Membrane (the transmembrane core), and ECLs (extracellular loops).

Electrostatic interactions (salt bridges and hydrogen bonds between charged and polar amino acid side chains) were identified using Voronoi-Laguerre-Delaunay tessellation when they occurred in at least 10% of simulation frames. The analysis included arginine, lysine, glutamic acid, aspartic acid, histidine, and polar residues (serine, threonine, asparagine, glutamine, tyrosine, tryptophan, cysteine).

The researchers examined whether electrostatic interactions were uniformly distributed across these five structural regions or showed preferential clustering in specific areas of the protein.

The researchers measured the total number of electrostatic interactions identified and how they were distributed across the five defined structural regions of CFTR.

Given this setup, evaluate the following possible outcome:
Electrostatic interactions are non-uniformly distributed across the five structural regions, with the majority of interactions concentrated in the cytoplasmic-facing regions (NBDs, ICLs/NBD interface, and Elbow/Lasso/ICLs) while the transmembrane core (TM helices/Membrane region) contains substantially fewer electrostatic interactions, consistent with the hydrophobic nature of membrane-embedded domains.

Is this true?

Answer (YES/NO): NO